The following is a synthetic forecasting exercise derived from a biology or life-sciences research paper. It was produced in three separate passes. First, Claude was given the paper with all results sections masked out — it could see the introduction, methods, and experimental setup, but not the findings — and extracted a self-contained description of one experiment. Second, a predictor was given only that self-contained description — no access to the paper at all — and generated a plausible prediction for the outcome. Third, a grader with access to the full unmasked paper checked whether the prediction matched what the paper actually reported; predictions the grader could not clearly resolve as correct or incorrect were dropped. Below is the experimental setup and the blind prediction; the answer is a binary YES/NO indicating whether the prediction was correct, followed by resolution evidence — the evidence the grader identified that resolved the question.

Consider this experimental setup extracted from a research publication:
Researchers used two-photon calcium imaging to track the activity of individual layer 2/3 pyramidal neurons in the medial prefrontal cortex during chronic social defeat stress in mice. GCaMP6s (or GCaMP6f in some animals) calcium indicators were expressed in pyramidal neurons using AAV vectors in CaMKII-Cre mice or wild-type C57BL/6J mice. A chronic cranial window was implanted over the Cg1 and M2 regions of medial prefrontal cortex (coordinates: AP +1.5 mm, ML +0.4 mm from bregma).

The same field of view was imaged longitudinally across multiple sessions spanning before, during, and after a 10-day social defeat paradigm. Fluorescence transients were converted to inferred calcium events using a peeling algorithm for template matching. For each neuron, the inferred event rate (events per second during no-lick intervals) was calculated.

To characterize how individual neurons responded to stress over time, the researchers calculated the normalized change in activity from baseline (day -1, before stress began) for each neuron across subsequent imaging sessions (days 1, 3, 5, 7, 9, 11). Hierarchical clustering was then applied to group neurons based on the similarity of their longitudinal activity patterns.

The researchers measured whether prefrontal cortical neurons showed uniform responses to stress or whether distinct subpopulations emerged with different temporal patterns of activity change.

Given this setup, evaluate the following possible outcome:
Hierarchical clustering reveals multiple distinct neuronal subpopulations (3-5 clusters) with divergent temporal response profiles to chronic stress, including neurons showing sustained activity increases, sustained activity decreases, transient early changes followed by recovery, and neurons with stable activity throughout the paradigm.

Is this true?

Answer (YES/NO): NO